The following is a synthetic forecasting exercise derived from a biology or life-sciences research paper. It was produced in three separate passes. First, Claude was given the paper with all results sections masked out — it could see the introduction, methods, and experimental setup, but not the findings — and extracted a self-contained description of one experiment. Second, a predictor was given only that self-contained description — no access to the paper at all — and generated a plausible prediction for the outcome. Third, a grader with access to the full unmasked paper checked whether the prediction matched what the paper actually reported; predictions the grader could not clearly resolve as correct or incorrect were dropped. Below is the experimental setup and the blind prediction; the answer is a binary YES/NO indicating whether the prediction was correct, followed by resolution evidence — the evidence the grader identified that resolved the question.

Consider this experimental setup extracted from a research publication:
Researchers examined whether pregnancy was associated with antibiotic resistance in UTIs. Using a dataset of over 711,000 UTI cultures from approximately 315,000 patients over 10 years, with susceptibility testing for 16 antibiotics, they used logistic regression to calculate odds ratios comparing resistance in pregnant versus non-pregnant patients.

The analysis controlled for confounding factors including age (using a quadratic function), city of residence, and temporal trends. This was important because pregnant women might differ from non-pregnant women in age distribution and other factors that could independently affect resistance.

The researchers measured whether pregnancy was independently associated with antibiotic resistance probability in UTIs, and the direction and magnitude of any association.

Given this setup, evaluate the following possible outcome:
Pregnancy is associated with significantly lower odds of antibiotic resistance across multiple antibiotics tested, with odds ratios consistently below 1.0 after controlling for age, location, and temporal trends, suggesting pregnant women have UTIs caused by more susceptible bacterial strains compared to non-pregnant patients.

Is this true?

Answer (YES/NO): YES